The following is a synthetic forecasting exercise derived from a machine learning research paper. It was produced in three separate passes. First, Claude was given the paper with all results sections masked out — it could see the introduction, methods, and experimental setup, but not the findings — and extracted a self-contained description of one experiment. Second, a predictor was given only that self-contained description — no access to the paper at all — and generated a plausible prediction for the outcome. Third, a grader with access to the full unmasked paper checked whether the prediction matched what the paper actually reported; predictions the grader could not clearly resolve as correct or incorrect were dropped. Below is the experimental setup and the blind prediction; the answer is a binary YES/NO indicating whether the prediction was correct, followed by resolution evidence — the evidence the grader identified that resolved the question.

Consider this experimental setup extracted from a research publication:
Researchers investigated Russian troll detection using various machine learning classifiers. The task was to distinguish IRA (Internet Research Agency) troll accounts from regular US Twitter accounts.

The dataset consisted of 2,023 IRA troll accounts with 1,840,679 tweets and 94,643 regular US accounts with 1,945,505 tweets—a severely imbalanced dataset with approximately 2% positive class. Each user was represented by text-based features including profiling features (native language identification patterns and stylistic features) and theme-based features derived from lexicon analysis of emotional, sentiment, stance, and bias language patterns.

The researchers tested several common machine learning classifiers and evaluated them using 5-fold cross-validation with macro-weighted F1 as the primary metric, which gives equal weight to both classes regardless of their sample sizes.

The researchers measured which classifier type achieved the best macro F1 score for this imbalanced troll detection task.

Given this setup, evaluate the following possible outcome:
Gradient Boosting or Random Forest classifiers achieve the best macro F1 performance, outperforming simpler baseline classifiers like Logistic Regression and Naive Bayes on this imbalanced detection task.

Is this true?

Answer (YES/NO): NO